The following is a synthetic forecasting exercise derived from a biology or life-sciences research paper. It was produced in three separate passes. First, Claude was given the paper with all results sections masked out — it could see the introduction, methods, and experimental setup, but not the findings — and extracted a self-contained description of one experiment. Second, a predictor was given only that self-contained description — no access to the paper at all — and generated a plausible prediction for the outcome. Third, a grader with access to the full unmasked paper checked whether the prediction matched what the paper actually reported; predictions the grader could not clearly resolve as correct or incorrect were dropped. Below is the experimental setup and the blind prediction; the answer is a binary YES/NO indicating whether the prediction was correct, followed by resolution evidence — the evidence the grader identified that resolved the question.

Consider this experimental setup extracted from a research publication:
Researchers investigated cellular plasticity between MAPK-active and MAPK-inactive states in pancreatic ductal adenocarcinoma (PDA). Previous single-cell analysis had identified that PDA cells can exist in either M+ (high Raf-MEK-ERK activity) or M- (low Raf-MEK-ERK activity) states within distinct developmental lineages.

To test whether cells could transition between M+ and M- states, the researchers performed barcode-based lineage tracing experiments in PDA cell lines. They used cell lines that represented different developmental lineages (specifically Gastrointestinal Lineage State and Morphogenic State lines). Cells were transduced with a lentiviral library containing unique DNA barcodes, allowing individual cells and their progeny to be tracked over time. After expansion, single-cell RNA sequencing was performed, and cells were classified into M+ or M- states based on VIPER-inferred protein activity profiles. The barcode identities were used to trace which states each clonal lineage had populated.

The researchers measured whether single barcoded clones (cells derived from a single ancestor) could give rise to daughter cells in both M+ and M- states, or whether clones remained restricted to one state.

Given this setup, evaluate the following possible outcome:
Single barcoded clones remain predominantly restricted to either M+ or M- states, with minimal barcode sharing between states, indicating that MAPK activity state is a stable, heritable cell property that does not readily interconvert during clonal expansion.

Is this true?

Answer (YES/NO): NO